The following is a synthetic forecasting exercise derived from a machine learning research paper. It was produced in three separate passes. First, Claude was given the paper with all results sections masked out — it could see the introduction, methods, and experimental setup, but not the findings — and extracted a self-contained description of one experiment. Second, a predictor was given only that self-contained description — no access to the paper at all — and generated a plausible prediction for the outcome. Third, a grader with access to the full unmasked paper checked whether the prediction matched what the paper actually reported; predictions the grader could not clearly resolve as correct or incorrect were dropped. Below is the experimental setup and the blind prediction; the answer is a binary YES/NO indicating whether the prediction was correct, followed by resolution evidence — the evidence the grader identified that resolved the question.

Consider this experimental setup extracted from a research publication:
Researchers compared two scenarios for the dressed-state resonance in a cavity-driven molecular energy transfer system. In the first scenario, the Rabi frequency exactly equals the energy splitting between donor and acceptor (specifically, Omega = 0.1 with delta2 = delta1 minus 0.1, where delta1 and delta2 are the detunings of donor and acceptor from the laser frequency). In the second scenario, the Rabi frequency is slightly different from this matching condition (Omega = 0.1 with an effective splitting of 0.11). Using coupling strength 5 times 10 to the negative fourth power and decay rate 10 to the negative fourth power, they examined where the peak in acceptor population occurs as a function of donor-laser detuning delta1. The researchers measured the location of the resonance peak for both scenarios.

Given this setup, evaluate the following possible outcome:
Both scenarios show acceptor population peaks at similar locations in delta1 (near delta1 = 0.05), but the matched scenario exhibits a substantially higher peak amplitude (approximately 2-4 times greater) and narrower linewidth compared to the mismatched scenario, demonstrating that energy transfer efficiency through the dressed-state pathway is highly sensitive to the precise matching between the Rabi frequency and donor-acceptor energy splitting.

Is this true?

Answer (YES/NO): NO